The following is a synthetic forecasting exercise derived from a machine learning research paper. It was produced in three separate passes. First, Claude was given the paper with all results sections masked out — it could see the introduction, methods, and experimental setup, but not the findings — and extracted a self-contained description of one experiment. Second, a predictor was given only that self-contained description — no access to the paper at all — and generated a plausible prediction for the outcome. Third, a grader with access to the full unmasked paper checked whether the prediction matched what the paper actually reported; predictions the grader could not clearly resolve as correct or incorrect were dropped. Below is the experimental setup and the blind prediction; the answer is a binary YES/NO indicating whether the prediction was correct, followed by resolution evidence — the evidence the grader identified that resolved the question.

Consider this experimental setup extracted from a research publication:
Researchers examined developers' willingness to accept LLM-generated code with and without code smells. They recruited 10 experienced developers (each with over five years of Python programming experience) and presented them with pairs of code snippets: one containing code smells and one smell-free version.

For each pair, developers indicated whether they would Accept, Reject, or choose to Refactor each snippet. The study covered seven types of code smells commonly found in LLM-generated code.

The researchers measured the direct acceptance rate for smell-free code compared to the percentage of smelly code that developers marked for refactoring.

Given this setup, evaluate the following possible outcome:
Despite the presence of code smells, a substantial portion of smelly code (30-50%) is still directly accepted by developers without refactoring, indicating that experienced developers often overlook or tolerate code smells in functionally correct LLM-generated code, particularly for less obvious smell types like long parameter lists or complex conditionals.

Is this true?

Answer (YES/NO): NO